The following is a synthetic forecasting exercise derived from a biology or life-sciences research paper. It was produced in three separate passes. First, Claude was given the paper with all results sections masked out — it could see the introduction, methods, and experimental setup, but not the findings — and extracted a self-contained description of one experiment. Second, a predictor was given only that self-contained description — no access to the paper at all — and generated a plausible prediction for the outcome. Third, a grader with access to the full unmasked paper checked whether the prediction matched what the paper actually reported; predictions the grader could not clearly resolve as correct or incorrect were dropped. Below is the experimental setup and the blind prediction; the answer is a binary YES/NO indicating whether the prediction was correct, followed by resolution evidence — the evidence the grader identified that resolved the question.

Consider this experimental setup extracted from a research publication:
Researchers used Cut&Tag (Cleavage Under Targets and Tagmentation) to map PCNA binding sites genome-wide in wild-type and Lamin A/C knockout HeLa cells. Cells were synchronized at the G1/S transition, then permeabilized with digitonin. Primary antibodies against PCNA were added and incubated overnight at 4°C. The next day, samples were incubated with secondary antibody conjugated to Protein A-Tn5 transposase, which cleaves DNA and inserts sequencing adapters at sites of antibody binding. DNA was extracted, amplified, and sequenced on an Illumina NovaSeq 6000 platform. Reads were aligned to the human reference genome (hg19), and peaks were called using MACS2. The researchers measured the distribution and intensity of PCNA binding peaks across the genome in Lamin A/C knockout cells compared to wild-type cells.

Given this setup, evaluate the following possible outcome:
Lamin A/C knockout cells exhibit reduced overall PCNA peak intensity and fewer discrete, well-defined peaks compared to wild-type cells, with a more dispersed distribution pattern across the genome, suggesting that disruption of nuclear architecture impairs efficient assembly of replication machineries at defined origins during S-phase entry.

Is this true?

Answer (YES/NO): NO